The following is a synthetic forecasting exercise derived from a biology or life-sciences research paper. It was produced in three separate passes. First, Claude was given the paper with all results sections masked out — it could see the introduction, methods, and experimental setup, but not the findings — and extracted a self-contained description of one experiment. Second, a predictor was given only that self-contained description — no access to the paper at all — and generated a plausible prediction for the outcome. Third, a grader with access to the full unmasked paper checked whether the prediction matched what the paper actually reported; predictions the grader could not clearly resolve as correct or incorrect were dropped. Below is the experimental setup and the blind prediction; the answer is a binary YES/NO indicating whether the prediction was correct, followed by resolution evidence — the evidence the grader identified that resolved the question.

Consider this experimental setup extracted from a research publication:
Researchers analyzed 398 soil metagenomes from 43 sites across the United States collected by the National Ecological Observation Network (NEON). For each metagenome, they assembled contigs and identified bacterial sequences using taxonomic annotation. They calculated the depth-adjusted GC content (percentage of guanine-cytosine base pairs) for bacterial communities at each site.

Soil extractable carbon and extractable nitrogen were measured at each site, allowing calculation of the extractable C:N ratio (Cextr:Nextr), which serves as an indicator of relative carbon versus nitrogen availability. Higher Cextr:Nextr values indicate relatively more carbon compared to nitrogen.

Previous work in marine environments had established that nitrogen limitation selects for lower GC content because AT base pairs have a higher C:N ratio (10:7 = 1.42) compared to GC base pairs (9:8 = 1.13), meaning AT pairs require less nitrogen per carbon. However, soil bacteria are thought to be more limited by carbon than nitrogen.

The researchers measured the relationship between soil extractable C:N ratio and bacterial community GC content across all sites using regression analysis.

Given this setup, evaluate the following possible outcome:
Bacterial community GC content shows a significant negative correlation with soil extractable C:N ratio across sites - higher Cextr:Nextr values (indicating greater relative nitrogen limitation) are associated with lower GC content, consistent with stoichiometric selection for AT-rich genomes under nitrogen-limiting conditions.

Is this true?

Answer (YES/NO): NO